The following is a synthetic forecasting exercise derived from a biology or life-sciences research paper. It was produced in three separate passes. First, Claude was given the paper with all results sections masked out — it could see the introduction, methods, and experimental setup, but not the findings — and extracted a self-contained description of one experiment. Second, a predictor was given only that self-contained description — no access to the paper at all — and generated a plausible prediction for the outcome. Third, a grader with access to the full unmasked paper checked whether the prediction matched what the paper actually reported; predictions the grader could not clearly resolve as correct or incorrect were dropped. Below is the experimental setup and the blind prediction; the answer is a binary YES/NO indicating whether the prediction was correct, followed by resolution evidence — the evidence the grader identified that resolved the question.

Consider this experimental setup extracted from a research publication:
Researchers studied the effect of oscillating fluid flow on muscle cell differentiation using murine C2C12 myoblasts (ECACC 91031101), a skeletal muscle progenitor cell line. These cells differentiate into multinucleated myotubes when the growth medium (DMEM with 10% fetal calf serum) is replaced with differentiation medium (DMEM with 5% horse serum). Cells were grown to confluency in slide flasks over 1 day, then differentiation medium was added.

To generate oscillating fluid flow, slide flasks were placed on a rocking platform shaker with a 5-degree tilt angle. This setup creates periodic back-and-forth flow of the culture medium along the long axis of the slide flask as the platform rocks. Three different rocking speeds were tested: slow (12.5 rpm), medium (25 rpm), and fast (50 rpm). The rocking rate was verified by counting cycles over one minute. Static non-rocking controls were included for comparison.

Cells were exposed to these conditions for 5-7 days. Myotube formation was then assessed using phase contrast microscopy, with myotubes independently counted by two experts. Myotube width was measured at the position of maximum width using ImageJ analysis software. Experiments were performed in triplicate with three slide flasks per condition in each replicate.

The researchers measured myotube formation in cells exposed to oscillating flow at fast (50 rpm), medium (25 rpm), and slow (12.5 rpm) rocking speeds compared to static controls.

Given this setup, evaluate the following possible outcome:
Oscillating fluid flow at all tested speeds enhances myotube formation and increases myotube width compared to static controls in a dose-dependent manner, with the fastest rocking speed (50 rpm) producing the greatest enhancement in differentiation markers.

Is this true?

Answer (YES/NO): NO